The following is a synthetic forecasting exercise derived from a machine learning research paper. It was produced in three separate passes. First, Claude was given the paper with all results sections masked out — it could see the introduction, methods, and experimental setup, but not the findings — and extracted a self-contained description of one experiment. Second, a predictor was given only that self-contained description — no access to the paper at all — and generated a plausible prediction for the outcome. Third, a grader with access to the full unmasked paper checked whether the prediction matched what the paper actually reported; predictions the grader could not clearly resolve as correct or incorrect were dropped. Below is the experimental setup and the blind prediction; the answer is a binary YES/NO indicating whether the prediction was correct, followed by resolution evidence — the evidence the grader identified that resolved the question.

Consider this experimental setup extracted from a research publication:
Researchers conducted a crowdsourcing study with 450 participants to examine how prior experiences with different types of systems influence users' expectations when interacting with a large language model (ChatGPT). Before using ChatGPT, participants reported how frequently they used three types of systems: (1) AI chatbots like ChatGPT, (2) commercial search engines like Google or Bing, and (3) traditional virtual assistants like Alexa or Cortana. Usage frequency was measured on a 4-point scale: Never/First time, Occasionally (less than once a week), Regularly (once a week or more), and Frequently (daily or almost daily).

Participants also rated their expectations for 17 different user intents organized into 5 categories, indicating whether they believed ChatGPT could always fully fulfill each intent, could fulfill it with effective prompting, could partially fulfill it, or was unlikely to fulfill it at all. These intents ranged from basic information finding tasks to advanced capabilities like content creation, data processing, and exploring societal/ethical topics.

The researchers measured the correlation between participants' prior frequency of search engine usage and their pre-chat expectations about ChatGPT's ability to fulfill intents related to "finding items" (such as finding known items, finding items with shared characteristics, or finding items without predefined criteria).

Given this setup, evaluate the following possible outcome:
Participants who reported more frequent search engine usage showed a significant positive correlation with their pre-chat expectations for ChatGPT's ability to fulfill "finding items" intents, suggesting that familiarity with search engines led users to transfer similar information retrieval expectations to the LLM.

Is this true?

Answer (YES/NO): NO